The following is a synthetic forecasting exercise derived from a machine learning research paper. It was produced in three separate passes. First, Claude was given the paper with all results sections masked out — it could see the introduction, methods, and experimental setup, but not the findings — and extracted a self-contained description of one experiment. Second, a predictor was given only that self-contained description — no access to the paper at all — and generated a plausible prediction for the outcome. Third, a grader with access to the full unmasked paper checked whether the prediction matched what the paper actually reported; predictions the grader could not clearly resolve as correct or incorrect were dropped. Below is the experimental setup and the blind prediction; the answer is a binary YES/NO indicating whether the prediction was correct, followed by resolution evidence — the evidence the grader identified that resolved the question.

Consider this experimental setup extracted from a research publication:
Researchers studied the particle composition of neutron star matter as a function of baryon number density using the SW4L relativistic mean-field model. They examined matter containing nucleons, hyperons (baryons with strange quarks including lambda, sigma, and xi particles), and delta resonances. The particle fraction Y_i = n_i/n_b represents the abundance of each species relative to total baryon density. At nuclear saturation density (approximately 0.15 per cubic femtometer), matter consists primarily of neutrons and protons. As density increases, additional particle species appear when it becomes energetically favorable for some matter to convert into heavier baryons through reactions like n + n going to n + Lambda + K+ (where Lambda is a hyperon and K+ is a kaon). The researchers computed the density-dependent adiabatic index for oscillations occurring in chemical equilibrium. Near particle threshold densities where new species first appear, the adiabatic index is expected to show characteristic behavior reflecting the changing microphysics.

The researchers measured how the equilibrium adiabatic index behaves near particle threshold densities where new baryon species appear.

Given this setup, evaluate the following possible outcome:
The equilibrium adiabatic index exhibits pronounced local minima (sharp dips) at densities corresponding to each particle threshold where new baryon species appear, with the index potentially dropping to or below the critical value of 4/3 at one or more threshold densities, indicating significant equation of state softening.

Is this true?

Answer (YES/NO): YES